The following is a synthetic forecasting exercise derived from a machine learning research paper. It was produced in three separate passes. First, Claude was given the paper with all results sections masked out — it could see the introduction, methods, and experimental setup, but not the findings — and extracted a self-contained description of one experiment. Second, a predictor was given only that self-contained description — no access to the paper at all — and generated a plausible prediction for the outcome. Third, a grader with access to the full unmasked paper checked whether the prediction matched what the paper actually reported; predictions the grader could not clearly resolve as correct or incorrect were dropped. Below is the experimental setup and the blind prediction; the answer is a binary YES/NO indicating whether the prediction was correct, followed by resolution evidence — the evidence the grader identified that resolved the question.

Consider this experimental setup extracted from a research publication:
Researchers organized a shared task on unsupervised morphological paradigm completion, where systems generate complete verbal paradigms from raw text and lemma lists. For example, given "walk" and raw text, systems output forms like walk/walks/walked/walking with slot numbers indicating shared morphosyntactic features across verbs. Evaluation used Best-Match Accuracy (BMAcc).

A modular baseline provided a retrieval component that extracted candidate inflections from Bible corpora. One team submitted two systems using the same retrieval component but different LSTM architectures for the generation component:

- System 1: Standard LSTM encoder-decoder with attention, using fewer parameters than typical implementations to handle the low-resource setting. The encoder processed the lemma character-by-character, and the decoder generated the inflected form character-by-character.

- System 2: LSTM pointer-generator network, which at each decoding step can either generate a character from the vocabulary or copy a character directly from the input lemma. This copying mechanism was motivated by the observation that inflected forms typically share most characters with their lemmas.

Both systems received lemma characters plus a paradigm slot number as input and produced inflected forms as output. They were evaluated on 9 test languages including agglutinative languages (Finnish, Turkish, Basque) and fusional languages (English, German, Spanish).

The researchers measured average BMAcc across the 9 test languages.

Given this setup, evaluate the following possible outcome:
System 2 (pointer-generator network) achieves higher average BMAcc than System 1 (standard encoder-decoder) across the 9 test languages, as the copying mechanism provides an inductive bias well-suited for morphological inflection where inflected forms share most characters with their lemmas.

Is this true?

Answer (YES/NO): YES